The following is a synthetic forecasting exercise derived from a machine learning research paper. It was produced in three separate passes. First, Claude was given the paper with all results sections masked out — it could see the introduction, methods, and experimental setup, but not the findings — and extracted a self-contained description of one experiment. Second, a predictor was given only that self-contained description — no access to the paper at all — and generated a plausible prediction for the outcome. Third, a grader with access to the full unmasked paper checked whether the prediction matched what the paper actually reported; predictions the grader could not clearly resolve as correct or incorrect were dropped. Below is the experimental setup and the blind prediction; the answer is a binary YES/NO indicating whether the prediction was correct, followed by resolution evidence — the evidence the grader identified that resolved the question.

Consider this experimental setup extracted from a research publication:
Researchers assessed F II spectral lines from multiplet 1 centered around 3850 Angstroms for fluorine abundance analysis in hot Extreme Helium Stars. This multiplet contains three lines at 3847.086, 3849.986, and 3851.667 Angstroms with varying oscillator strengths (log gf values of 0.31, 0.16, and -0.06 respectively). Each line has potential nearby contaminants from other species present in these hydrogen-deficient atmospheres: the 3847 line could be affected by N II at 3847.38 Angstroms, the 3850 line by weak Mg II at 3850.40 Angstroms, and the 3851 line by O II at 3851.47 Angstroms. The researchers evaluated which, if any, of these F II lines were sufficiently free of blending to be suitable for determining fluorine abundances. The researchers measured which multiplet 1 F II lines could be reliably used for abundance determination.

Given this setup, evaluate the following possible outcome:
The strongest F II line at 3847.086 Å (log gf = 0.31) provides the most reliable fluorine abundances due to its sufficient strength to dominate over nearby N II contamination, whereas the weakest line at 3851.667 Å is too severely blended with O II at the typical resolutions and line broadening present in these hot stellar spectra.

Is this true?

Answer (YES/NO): NO